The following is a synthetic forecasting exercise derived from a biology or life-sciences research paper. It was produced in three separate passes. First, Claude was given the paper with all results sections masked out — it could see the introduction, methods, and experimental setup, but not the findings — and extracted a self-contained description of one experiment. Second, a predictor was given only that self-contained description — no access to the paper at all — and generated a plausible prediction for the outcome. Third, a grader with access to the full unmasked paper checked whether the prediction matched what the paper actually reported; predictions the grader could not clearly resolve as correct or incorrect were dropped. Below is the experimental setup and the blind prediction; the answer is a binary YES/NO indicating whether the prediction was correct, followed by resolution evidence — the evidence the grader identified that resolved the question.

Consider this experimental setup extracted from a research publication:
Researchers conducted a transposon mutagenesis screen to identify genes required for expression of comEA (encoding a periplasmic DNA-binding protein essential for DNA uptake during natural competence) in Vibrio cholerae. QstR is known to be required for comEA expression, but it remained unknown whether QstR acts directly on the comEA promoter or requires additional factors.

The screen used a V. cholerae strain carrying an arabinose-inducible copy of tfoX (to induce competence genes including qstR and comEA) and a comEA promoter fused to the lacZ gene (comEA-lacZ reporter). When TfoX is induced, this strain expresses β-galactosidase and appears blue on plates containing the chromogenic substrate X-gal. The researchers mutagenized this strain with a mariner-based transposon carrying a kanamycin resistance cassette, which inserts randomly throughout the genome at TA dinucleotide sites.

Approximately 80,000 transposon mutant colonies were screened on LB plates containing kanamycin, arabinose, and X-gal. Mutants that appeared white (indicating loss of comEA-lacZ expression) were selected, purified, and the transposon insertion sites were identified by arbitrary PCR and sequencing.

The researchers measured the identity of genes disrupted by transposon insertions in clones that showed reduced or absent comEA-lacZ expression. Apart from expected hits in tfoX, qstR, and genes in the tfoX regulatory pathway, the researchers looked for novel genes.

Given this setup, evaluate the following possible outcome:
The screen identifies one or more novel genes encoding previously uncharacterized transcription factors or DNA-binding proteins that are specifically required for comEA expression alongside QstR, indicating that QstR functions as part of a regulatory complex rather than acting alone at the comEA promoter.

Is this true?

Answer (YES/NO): NO